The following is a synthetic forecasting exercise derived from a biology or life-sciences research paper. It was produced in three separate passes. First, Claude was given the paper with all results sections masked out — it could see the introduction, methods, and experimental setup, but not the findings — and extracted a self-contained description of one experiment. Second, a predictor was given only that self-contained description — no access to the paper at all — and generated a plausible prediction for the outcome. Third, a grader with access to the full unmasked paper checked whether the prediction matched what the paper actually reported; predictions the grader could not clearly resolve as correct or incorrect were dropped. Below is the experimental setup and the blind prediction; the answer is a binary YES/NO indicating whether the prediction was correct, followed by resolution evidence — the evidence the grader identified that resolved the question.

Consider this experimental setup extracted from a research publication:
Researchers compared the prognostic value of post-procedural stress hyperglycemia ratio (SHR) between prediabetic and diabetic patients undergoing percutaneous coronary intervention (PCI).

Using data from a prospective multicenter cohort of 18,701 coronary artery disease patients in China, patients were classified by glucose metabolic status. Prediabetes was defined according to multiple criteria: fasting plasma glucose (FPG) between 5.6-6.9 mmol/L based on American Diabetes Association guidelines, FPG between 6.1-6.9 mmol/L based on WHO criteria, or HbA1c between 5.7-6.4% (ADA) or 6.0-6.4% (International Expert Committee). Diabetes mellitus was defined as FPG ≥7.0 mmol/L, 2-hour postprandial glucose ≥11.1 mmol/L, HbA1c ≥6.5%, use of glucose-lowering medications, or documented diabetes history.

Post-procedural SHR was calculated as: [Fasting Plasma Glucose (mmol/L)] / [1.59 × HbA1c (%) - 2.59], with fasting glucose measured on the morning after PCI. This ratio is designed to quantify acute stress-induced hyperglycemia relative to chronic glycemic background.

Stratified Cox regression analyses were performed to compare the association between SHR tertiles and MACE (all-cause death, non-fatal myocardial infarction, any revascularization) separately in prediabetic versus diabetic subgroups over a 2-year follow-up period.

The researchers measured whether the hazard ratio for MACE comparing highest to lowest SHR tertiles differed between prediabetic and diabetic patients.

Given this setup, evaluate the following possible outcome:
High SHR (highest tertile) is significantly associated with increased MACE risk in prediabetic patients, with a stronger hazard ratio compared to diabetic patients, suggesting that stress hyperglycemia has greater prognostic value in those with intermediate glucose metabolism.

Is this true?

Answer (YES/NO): NO